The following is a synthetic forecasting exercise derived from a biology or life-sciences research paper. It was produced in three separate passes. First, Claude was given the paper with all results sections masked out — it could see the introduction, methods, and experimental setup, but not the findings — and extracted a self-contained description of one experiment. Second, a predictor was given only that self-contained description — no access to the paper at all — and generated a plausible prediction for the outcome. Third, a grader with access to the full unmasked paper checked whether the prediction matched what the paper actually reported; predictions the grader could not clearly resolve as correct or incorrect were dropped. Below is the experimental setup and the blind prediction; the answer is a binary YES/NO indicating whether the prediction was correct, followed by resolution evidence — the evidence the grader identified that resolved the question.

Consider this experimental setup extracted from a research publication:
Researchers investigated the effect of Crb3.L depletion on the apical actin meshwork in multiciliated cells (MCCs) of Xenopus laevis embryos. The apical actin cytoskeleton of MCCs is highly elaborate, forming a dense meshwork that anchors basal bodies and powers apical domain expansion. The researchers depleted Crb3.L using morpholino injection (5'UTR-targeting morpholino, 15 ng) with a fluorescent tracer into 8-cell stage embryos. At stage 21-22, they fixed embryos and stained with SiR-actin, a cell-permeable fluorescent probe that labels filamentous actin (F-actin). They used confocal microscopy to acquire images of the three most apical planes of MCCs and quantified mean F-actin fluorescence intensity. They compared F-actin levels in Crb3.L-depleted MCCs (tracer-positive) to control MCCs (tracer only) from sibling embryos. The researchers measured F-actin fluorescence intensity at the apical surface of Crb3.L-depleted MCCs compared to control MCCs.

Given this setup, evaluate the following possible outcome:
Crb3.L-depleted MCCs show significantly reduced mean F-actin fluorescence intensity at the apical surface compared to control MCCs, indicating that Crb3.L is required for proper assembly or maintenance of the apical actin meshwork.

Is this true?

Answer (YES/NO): YES